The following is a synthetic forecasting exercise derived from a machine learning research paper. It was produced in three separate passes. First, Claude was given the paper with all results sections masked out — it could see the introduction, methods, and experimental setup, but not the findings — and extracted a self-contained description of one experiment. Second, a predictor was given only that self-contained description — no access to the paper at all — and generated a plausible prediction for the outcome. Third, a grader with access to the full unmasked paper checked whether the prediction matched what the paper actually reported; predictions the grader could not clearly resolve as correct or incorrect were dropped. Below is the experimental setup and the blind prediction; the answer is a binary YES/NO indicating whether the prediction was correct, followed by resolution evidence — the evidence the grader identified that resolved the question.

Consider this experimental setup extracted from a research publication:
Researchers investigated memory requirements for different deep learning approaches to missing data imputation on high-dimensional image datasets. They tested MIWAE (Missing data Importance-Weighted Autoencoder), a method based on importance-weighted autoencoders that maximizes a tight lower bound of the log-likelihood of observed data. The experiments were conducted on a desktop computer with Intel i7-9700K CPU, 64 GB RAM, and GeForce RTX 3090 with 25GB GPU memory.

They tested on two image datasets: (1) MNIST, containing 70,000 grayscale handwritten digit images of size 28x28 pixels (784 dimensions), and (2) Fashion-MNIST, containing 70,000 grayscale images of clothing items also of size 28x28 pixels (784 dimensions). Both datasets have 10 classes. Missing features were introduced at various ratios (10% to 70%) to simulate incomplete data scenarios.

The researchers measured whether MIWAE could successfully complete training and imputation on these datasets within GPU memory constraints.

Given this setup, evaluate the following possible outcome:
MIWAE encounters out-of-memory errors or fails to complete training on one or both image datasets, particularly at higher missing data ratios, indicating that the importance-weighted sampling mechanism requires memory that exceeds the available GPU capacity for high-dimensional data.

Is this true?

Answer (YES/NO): YES